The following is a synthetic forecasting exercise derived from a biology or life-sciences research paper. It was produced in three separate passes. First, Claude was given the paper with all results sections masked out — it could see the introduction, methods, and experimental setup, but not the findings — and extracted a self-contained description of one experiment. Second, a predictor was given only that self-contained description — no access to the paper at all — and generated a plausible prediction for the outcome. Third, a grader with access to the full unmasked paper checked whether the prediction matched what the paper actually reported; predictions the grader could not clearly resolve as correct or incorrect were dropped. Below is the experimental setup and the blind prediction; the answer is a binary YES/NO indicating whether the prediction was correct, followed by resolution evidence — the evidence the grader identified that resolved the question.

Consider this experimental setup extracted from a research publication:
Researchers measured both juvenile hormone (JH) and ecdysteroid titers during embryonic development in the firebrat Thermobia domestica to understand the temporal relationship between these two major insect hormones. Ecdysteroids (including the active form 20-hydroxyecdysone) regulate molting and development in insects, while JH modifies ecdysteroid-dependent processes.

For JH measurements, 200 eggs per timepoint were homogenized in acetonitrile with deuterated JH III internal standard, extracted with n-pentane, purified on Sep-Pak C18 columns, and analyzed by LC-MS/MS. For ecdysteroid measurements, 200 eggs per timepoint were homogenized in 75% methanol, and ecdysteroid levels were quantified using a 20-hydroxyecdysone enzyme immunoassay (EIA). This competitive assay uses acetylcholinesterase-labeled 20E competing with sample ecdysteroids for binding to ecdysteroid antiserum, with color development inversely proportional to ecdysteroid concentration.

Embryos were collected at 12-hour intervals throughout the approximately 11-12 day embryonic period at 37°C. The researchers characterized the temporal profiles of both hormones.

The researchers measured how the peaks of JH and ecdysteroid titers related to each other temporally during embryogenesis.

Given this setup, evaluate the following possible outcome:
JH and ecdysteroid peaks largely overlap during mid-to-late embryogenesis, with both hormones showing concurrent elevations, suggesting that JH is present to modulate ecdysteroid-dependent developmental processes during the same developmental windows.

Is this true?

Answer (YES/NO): NO